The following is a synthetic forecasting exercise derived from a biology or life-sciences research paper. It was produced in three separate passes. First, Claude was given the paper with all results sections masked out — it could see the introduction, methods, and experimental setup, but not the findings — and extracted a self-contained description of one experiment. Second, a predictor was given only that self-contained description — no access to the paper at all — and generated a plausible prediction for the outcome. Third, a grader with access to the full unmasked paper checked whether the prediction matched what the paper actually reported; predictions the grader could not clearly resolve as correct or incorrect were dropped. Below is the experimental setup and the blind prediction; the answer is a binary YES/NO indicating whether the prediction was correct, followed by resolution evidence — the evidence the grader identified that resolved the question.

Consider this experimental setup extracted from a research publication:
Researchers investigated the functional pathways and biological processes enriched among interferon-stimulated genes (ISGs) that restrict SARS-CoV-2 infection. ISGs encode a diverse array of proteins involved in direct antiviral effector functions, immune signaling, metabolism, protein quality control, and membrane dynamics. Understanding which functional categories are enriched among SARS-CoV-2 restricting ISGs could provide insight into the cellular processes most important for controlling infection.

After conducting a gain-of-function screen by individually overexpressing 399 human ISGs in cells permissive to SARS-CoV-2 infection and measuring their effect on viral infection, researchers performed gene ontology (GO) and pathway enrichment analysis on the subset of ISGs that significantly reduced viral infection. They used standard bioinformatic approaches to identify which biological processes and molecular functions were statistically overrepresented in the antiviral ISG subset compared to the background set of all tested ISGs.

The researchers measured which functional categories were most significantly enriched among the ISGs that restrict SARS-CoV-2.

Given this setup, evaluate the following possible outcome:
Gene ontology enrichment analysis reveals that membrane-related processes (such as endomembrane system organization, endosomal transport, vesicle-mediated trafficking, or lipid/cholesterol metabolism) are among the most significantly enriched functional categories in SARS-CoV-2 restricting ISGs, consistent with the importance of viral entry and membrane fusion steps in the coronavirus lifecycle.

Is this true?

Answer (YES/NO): YES